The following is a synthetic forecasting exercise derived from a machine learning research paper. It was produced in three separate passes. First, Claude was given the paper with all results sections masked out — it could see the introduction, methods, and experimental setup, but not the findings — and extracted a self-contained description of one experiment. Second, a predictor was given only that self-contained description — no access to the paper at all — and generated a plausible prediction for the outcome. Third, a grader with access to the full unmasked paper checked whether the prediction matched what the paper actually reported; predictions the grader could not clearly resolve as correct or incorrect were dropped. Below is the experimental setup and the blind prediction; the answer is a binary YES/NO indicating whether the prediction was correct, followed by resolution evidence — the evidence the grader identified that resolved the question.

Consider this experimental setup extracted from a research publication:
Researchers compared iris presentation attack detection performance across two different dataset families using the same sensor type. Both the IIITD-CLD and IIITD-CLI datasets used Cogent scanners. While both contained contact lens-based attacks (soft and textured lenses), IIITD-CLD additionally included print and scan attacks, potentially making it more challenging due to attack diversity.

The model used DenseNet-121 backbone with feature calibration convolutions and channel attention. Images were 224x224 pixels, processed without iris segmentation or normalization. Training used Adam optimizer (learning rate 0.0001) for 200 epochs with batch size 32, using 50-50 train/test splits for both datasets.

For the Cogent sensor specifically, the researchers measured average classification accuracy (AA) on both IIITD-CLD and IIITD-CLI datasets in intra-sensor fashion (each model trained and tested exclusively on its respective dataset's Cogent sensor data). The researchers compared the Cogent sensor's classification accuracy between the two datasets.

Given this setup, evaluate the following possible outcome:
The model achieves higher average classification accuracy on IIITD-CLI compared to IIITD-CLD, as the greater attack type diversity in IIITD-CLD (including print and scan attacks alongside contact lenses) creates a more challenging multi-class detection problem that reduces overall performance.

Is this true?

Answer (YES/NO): NO